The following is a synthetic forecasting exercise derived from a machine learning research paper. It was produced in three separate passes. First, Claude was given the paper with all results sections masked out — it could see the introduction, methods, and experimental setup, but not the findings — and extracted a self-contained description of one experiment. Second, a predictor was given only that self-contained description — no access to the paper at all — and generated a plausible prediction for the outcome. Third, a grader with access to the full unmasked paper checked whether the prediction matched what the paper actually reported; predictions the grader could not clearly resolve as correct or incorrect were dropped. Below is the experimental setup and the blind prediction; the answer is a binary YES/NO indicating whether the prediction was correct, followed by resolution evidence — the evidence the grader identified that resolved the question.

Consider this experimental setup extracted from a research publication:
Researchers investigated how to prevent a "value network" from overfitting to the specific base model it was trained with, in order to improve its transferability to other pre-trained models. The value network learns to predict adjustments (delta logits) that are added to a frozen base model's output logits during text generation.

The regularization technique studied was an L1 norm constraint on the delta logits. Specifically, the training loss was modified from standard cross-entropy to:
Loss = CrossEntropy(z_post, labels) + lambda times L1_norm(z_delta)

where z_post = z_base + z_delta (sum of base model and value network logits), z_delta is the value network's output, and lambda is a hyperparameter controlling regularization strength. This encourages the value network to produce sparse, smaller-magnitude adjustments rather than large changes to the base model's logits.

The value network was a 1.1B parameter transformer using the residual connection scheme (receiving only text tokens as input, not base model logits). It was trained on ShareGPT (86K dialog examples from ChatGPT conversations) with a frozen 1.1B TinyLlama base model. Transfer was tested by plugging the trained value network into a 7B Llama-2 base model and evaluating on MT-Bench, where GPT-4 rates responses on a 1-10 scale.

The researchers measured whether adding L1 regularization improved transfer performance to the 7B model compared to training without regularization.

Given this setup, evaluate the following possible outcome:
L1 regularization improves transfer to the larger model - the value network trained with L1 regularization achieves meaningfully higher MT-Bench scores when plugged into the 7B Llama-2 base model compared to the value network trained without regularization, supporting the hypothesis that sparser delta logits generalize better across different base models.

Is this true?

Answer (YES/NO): NO